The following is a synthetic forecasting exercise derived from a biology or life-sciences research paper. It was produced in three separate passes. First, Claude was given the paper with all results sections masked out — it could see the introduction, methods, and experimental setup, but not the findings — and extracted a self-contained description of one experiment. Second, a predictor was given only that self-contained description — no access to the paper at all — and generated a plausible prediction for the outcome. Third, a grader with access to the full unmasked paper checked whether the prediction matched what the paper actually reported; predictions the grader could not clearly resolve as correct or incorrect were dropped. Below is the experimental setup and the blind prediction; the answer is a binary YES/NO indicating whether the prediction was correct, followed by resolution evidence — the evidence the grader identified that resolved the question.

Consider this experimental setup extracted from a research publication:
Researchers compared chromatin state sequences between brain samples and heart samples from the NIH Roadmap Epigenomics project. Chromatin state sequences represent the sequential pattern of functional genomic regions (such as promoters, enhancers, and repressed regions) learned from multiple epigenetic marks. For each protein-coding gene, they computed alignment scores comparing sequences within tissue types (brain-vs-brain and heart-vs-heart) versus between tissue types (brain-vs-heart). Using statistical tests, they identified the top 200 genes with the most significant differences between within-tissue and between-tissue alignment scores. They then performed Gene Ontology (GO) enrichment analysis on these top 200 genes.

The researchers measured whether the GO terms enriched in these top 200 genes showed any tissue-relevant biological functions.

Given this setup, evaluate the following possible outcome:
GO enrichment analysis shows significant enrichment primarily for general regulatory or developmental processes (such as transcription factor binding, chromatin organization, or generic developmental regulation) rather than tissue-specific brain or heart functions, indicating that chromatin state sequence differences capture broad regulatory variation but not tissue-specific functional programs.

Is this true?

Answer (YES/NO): NO